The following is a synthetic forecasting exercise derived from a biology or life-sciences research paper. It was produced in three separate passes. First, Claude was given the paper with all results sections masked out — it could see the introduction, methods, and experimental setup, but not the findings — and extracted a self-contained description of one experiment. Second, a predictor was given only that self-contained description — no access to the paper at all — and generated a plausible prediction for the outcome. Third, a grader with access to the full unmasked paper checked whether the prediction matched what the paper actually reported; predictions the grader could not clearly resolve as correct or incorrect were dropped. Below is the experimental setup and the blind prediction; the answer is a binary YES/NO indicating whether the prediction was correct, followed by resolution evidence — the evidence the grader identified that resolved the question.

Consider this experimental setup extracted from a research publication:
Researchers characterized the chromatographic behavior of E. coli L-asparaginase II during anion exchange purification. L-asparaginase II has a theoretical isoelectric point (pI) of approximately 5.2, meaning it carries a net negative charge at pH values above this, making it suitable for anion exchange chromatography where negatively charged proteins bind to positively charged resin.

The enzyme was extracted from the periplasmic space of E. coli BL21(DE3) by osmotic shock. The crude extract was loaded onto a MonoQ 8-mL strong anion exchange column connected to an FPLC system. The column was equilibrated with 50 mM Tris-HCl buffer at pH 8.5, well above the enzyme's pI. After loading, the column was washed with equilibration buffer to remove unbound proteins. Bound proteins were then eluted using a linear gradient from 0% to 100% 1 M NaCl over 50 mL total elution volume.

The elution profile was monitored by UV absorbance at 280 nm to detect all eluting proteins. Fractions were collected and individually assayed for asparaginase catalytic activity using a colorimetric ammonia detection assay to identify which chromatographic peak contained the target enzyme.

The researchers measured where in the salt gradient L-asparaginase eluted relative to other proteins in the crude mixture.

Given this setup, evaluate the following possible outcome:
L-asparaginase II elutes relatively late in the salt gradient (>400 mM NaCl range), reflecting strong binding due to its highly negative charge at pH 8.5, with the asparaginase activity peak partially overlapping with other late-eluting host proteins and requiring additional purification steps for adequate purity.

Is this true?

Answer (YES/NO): NO